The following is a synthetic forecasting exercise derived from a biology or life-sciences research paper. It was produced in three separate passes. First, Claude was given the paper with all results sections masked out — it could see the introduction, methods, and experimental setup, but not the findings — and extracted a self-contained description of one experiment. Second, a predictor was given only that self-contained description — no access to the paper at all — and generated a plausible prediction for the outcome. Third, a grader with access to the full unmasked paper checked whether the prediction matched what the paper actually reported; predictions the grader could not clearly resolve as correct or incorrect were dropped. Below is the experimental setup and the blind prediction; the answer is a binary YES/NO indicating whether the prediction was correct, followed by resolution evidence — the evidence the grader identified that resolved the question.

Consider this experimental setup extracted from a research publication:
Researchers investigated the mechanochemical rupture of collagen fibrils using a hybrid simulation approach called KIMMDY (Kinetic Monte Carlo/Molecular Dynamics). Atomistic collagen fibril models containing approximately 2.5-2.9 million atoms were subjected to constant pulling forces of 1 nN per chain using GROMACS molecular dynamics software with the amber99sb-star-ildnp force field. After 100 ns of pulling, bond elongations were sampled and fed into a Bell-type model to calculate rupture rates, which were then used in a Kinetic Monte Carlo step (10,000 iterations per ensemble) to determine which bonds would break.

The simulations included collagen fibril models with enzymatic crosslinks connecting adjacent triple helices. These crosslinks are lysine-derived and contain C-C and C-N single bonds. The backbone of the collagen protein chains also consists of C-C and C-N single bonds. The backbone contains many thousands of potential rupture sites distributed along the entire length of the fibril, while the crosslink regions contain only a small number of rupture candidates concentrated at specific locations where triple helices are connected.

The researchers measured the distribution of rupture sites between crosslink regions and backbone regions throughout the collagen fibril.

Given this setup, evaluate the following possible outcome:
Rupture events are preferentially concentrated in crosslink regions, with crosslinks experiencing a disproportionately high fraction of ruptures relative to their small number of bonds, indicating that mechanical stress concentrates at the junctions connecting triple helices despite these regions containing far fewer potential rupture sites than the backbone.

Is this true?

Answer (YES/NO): YES